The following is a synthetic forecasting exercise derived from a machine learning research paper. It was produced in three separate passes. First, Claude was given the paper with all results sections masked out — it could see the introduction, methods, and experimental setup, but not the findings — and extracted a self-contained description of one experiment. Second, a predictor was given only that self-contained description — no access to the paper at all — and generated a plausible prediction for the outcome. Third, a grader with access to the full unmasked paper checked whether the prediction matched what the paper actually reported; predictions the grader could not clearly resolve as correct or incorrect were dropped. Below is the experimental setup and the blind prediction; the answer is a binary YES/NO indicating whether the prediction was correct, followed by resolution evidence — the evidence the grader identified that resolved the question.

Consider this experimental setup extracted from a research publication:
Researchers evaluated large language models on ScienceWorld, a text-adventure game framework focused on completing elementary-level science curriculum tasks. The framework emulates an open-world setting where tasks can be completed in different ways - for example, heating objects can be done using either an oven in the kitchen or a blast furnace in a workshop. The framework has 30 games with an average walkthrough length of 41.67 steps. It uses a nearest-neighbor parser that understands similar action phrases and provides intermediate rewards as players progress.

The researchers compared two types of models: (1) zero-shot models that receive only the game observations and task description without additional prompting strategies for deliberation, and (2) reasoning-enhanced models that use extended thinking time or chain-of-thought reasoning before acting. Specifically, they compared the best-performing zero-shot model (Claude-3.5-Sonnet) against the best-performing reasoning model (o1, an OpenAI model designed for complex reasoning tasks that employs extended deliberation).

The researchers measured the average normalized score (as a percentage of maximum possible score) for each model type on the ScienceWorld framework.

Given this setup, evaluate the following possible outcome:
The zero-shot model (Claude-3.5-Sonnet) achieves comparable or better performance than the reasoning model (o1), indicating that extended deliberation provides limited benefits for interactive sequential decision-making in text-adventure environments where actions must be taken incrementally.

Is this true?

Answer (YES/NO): YES